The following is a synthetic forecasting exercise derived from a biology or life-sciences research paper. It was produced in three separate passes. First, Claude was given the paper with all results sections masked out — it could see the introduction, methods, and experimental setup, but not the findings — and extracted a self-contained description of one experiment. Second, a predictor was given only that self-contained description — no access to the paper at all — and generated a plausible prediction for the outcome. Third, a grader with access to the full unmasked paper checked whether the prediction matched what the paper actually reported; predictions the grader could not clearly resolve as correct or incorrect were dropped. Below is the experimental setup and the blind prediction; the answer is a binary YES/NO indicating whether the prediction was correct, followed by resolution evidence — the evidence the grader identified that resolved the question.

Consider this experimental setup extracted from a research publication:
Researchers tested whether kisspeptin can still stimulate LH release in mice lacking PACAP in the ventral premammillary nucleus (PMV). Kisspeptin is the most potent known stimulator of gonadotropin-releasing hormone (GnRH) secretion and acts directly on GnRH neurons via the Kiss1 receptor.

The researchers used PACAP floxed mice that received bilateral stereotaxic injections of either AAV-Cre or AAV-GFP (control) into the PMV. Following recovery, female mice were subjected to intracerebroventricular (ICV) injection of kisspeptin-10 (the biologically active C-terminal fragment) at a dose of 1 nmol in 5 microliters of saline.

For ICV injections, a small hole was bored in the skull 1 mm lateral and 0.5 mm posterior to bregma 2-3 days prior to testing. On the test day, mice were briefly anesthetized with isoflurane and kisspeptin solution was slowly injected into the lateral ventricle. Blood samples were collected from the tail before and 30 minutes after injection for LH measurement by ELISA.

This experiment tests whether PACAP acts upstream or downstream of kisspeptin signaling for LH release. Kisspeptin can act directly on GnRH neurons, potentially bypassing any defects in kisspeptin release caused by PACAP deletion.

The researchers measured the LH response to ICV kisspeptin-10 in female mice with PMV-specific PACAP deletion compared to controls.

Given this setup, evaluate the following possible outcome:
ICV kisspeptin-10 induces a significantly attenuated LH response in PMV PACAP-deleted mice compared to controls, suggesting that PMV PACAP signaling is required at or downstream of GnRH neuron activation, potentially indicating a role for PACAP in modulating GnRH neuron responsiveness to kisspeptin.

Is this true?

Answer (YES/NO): NO